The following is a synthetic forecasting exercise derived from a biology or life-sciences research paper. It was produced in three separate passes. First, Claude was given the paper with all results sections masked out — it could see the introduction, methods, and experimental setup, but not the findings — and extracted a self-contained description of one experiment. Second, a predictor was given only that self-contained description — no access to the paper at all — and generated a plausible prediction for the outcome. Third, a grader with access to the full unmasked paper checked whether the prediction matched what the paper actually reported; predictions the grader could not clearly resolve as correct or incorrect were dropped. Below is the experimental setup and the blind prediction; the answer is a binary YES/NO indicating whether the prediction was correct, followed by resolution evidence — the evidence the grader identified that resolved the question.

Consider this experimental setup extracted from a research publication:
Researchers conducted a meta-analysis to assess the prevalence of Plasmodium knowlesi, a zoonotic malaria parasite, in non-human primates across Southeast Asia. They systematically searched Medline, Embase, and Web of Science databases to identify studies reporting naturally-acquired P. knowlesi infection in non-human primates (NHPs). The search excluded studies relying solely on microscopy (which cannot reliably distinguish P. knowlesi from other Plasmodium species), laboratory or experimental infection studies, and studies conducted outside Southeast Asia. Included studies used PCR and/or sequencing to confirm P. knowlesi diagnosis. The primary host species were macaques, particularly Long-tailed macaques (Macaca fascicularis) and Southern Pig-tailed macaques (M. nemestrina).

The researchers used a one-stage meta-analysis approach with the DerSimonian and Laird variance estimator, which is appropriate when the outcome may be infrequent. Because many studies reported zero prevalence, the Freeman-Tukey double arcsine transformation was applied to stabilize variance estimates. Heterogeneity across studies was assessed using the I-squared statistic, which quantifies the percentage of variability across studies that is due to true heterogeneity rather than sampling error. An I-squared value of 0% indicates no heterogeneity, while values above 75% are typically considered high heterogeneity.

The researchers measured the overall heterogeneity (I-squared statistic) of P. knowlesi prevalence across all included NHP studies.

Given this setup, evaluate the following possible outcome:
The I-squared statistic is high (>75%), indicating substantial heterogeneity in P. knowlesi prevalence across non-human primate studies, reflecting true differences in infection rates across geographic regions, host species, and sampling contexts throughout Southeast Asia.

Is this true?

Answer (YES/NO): YES